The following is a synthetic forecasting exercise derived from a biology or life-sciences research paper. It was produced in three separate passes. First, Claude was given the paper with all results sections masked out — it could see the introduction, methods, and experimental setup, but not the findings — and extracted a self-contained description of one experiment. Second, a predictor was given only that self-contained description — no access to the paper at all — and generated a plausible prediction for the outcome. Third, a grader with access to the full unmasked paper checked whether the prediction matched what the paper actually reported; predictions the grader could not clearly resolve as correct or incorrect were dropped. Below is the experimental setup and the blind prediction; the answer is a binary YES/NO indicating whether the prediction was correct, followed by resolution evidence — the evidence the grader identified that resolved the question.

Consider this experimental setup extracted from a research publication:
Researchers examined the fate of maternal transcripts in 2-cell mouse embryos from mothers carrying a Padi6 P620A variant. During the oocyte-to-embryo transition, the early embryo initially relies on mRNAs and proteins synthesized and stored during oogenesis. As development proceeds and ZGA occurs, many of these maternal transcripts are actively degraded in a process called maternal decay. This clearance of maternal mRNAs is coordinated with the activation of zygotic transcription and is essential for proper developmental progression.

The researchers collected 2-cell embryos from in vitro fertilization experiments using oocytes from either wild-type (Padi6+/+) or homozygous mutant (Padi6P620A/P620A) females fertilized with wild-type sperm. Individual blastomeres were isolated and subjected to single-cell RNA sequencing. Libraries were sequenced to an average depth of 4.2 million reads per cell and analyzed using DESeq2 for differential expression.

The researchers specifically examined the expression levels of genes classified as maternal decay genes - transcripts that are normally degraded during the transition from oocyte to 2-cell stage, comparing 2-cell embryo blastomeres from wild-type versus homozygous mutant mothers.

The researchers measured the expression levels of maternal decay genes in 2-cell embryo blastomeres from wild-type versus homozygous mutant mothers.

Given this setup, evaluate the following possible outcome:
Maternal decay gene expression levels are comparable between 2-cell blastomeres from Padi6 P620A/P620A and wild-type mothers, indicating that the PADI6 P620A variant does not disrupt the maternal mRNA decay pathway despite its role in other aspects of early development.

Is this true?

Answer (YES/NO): NO